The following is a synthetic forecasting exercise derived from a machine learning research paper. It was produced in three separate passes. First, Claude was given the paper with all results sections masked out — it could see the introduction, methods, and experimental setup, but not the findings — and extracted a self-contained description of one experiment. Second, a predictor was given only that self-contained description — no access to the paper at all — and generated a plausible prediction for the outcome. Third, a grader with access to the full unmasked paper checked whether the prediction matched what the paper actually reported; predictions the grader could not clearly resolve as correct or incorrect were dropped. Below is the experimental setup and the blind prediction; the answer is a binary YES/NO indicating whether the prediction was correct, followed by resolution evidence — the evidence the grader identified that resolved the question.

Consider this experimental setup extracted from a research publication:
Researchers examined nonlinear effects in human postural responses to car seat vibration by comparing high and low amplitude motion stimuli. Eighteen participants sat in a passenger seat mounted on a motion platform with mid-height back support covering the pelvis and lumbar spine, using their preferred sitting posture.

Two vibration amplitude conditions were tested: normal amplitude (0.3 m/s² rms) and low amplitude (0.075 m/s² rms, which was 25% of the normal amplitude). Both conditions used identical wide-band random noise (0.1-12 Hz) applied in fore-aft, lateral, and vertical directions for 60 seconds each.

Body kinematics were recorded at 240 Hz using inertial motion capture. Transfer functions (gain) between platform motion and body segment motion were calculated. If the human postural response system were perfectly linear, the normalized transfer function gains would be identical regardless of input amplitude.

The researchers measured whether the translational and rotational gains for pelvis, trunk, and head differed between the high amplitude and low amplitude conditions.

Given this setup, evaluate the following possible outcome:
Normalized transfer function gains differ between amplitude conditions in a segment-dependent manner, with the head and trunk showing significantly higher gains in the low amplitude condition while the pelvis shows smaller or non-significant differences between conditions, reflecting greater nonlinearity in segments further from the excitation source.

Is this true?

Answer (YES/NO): NO